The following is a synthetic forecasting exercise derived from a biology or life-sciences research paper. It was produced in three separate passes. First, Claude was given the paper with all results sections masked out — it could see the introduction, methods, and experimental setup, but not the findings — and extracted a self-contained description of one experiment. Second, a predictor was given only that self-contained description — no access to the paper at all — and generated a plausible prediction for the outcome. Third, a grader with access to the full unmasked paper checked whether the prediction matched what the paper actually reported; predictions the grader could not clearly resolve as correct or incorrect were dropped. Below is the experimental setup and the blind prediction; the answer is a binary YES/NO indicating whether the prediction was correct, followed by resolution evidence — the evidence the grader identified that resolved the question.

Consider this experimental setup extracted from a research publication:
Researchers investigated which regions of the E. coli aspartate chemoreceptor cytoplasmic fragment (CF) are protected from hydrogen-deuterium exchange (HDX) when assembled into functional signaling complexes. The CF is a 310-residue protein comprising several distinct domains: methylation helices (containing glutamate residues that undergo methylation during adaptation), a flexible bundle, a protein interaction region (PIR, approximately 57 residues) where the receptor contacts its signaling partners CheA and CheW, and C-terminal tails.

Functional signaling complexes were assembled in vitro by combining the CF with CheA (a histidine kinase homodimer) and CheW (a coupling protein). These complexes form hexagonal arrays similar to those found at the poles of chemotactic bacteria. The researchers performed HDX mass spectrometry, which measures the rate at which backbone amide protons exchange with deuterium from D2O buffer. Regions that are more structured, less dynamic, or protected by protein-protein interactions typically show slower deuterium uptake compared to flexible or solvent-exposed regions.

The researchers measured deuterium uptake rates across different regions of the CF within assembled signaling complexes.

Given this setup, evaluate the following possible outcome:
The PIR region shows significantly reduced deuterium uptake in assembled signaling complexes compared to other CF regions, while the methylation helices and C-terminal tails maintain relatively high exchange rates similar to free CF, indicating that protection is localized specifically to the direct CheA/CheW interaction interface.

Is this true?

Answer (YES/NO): YES